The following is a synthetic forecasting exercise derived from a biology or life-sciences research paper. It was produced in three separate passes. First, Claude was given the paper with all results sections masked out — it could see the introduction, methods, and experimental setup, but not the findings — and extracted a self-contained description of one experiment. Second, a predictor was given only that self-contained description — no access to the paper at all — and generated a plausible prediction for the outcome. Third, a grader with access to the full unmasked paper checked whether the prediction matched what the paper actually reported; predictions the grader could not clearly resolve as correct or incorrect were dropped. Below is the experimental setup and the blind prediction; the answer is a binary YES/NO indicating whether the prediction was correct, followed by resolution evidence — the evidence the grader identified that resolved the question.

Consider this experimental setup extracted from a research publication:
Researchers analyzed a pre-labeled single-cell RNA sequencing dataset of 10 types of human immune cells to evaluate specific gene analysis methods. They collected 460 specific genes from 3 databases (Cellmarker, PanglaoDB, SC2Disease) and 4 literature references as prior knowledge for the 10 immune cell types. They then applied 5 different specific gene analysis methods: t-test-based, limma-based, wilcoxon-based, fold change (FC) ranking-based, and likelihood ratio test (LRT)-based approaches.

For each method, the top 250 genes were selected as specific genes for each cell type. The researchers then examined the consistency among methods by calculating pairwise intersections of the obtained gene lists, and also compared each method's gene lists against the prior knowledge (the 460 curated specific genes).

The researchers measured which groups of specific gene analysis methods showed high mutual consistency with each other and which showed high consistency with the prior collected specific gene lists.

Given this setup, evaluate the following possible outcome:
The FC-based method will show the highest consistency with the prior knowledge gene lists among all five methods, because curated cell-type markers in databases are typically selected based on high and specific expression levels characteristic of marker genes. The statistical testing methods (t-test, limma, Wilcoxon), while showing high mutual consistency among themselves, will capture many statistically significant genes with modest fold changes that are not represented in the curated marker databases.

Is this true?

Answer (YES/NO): NO